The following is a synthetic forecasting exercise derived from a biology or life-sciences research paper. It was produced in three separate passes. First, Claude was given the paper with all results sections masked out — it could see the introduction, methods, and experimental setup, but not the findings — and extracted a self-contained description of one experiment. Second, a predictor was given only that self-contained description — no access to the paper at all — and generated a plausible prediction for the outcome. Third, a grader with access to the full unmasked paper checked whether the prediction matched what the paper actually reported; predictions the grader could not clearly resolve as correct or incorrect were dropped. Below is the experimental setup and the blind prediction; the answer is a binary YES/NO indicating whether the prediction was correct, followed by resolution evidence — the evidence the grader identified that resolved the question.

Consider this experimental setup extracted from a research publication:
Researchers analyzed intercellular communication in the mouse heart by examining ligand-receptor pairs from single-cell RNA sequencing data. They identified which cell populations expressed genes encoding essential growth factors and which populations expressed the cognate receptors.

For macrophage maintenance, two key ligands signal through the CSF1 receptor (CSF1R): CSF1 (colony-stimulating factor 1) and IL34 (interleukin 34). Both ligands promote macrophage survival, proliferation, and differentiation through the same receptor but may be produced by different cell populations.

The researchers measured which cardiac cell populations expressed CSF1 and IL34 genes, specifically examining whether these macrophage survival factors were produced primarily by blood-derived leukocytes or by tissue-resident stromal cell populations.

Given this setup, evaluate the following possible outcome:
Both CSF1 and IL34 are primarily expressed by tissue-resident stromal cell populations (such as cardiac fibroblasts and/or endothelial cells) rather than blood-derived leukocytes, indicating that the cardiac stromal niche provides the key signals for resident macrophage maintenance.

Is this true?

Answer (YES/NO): YES